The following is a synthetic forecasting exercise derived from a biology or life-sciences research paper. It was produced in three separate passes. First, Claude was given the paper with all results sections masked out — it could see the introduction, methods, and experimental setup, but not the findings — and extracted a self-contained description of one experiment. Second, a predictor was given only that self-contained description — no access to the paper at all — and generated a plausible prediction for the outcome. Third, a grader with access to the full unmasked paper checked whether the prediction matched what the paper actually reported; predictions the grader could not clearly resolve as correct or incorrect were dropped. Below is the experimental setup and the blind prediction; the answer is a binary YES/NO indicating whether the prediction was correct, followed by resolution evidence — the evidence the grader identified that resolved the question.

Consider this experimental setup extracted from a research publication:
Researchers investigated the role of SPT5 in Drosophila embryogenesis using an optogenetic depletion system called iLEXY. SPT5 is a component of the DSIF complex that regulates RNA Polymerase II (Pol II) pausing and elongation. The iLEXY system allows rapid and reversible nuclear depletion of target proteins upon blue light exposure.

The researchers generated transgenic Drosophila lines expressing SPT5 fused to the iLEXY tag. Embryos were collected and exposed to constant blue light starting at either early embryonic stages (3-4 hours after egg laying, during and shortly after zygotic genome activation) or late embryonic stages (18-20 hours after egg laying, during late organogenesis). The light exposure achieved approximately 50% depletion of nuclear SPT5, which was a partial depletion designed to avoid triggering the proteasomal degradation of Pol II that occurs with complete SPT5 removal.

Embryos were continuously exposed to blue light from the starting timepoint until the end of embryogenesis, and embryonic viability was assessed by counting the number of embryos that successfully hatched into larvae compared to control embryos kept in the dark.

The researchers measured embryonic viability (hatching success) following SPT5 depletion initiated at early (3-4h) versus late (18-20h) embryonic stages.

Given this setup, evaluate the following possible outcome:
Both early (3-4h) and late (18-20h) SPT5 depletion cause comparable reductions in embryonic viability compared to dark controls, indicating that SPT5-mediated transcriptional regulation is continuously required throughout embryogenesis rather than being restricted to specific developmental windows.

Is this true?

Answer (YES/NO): NO